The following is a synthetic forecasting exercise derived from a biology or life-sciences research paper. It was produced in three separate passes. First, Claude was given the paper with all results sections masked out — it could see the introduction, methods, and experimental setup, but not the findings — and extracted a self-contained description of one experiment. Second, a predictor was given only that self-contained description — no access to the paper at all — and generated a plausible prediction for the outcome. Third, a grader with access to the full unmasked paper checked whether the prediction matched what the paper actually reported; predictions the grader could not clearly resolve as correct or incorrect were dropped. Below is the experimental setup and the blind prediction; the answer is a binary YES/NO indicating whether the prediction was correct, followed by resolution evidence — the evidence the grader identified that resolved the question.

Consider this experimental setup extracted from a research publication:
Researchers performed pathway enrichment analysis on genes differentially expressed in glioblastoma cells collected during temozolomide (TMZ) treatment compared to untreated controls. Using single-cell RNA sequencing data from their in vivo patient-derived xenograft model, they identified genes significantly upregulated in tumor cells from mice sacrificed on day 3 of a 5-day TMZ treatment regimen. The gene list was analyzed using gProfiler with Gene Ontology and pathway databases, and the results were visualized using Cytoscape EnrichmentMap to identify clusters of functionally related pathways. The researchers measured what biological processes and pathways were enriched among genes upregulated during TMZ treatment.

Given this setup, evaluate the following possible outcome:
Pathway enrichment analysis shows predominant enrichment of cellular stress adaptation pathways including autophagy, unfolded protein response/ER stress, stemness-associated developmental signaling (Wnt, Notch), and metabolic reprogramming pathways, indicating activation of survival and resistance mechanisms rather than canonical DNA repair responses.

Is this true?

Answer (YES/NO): NO